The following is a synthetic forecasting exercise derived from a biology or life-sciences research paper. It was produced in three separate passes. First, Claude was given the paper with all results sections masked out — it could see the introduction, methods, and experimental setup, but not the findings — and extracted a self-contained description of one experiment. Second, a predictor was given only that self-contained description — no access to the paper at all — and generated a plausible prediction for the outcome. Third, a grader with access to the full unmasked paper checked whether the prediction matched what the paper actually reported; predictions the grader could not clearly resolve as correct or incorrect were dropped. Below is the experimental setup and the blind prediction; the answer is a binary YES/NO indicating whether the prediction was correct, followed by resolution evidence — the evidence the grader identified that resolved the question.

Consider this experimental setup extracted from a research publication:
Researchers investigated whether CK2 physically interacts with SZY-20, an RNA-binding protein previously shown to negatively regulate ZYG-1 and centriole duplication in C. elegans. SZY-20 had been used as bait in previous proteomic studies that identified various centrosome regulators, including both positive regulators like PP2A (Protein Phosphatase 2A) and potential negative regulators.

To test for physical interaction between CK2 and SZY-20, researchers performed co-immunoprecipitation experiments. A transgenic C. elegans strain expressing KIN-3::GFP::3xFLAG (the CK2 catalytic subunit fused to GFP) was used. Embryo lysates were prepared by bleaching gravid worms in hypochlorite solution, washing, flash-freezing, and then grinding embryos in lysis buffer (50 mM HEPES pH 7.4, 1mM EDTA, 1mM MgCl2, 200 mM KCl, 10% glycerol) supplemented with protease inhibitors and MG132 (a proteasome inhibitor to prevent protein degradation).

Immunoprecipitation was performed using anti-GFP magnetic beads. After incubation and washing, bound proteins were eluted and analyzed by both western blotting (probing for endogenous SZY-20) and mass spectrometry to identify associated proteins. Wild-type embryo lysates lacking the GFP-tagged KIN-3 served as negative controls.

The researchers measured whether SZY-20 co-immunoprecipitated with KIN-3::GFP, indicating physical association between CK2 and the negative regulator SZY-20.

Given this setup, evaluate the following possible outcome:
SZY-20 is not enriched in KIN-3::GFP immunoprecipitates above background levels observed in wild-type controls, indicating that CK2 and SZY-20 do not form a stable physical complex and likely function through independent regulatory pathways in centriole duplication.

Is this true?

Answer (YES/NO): NO